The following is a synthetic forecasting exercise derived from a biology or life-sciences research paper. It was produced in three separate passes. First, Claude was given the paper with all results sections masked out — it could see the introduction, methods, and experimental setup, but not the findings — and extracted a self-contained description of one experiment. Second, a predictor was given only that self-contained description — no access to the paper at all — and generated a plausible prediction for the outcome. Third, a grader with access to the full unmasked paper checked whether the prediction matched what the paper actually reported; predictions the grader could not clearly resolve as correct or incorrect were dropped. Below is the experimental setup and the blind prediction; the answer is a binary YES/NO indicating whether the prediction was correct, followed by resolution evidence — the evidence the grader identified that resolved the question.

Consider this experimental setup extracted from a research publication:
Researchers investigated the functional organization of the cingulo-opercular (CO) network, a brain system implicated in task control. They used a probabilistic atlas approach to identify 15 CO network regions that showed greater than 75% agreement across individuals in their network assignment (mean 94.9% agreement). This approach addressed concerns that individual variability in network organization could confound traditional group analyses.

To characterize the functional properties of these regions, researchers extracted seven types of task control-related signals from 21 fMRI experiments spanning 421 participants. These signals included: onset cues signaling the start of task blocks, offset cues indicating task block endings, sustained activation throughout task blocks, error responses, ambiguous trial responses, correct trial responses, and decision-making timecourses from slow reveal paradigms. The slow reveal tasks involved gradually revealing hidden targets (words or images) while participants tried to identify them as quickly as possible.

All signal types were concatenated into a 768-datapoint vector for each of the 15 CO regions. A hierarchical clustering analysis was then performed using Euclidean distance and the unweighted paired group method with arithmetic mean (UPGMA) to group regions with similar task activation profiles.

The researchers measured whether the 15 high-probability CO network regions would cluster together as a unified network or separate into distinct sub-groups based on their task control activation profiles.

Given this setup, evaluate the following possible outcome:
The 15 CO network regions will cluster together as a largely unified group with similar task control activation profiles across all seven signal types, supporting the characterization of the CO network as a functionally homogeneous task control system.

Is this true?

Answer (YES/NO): NO